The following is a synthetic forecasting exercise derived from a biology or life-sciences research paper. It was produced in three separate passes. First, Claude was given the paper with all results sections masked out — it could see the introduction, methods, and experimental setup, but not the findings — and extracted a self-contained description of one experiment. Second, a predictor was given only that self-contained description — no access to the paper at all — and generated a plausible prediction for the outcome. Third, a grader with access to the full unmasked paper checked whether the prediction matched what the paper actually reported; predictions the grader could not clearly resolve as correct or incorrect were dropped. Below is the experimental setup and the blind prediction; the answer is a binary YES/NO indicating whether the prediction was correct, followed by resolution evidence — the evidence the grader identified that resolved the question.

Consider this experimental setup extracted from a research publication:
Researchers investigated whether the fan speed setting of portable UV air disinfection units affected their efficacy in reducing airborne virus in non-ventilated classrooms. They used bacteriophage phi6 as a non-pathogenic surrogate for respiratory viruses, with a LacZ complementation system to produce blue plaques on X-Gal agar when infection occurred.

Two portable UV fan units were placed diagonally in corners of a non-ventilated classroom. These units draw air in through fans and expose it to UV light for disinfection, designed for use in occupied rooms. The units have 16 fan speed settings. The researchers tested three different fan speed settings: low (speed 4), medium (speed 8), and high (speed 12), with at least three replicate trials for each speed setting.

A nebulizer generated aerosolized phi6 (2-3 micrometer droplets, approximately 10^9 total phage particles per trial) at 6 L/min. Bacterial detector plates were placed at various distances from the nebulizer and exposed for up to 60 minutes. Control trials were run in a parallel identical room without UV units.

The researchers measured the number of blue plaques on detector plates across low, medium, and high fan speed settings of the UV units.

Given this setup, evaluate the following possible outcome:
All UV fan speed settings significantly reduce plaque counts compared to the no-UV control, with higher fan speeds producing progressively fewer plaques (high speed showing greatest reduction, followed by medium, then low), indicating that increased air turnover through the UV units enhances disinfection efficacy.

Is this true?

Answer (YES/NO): NO